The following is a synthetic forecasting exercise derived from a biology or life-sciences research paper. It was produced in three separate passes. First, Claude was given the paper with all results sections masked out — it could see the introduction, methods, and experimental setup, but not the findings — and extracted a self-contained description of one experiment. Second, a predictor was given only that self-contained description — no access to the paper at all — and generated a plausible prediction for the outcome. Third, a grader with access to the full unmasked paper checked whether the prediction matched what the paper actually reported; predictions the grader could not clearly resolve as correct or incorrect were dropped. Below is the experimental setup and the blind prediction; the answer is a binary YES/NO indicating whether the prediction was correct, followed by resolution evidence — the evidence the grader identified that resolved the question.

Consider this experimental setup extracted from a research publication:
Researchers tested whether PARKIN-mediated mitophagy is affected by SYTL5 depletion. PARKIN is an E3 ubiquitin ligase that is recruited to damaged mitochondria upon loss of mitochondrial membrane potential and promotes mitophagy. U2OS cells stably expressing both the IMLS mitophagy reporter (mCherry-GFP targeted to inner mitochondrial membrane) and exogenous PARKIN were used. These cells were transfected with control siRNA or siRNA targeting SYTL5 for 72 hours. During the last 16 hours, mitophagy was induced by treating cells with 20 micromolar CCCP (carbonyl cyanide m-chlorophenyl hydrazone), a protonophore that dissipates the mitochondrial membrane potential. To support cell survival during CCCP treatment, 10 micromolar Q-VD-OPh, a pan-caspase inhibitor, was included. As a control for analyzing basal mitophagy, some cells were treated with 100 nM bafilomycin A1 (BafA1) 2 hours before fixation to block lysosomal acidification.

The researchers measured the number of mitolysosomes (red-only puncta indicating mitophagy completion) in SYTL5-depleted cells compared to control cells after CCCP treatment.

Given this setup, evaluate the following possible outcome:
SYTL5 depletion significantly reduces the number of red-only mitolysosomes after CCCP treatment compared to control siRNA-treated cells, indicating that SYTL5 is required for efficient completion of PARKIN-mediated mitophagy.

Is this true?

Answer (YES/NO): NO